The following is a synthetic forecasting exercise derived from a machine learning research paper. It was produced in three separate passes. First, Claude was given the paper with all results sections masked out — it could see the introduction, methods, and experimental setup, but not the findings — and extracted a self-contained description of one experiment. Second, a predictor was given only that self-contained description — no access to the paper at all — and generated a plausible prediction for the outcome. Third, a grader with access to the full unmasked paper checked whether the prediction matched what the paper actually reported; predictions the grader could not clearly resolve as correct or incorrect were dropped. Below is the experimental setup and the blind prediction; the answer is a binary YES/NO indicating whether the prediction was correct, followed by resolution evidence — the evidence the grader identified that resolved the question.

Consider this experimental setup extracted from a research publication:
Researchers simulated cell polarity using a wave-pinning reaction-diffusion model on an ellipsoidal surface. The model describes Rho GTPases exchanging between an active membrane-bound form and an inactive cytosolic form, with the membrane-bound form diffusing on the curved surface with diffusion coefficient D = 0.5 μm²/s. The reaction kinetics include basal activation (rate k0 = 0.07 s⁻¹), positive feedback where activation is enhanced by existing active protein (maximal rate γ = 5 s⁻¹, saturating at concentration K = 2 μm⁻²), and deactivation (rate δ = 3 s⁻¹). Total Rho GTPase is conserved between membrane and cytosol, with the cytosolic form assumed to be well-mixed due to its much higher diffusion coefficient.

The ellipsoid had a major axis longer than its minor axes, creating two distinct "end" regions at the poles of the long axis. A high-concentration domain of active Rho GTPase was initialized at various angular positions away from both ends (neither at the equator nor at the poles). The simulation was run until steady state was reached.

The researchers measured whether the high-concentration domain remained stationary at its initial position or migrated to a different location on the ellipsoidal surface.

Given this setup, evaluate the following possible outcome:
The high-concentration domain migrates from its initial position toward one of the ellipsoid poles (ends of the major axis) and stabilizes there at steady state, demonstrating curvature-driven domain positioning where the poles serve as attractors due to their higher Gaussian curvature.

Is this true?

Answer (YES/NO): YES